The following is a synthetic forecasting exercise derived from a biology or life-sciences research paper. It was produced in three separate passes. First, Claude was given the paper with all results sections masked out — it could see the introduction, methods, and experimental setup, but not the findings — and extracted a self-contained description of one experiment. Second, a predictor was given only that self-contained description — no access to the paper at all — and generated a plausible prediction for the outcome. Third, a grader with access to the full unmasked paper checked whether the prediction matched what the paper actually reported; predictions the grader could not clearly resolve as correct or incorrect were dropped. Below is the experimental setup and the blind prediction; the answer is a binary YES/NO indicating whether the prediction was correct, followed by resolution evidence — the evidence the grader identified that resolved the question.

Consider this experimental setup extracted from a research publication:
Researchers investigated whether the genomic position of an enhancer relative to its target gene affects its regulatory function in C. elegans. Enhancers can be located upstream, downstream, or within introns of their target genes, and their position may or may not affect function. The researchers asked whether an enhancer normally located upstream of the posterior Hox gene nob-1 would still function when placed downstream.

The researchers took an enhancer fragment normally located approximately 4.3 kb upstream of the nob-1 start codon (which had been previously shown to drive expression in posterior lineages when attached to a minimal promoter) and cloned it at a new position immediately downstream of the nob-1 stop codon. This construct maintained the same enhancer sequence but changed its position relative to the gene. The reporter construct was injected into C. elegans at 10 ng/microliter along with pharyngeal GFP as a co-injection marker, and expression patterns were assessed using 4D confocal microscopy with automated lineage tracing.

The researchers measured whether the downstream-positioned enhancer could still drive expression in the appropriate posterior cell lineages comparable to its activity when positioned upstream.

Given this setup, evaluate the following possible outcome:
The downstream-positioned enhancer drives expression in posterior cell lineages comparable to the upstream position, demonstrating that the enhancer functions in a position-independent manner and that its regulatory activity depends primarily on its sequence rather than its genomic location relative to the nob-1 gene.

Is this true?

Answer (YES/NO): NO